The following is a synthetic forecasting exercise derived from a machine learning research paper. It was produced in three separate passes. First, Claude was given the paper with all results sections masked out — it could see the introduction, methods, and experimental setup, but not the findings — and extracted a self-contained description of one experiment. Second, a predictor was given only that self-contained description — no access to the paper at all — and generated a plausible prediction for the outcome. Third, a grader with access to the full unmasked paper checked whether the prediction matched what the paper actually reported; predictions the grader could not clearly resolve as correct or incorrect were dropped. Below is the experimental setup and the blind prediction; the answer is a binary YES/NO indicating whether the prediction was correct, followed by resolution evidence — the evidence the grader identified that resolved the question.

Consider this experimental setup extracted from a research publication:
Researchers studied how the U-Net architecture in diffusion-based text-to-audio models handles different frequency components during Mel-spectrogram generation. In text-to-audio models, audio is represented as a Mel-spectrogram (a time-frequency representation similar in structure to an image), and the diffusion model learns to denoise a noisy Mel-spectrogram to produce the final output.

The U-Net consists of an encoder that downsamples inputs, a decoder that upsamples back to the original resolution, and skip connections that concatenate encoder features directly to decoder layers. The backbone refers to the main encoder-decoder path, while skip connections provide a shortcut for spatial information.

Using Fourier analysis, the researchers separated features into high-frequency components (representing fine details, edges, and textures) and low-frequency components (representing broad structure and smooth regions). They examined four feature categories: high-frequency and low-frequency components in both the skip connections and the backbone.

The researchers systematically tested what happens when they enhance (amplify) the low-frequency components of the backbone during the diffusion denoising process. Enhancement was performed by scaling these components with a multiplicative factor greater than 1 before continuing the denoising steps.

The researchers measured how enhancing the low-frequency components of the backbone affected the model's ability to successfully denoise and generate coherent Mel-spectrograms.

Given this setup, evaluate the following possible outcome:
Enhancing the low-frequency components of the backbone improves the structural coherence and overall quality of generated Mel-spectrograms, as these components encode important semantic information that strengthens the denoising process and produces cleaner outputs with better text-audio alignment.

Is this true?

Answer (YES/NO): NO